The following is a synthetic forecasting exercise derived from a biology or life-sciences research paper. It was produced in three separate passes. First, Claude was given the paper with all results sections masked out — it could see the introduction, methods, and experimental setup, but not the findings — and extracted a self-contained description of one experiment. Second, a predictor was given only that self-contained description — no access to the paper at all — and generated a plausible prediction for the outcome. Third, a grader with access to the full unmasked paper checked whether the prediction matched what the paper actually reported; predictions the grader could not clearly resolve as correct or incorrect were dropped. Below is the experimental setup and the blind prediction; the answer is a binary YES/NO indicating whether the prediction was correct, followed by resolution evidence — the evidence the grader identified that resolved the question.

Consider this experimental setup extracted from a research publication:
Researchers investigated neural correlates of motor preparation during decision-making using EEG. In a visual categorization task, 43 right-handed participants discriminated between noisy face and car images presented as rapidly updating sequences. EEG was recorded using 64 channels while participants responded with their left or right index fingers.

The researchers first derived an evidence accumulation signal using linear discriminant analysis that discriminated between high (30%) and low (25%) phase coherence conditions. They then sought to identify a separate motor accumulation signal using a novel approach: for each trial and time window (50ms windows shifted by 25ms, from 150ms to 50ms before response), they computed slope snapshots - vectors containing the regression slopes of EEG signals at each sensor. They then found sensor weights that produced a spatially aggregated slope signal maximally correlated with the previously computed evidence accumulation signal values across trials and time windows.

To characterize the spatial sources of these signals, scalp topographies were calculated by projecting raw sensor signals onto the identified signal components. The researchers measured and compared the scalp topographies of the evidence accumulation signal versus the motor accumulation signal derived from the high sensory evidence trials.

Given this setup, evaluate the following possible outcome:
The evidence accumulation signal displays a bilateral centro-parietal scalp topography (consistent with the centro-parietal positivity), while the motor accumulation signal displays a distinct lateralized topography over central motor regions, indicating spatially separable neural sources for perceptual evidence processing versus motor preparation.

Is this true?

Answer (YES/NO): YES